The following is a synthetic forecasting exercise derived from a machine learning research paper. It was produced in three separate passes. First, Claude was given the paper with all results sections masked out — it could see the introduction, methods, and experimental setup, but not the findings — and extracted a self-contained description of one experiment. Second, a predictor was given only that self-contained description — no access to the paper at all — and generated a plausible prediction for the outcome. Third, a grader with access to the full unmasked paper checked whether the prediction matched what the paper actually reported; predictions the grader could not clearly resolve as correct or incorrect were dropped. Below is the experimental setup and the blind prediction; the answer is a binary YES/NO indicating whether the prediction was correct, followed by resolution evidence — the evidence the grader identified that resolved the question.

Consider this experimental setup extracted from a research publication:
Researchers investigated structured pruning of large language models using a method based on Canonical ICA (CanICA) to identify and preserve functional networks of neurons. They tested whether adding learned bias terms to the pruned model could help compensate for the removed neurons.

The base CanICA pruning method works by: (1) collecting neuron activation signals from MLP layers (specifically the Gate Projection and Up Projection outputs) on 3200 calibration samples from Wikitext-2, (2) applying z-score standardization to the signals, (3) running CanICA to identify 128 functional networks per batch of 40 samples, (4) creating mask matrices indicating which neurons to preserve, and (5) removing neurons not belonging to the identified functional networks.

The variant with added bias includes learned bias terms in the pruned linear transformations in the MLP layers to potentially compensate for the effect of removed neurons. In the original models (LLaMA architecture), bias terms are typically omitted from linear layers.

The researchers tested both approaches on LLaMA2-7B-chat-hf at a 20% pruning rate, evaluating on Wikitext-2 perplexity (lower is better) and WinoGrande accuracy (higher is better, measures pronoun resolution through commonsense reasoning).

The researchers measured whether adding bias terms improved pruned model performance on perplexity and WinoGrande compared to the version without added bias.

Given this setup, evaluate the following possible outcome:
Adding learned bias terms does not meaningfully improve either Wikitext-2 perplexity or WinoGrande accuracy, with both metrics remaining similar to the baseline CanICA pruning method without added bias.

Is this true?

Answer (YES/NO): NO